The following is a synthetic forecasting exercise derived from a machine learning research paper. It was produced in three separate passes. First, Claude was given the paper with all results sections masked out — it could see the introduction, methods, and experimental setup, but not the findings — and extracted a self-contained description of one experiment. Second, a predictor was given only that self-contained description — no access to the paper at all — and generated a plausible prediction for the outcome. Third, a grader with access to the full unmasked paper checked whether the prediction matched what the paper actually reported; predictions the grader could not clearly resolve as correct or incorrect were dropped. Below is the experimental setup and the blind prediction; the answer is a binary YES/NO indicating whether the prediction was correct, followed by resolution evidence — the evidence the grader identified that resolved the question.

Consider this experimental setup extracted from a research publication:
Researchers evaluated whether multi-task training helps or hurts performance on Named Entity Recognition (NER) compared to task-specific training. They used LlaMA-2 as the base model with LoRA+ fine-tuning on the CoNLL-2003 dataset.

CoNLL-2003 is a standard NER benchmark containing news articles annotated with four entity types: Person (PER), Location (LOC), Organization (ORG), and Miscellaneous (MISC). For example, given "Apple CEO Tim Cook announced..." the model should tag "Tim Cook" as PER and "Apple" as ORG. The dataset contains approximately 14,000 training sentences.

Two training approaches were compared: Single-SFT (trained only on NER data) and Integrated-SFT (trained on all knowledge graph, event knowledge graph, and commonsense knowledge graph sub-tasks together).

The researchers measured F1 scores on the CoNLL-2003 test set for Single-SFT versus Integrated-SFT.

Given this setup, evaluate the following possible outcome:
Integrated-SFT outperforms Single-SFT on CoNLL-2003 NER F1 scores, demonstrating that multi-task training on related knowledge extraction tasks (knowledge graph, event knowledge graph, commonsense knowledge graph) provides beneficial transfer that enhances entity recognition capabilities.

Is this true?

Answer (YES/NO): YES